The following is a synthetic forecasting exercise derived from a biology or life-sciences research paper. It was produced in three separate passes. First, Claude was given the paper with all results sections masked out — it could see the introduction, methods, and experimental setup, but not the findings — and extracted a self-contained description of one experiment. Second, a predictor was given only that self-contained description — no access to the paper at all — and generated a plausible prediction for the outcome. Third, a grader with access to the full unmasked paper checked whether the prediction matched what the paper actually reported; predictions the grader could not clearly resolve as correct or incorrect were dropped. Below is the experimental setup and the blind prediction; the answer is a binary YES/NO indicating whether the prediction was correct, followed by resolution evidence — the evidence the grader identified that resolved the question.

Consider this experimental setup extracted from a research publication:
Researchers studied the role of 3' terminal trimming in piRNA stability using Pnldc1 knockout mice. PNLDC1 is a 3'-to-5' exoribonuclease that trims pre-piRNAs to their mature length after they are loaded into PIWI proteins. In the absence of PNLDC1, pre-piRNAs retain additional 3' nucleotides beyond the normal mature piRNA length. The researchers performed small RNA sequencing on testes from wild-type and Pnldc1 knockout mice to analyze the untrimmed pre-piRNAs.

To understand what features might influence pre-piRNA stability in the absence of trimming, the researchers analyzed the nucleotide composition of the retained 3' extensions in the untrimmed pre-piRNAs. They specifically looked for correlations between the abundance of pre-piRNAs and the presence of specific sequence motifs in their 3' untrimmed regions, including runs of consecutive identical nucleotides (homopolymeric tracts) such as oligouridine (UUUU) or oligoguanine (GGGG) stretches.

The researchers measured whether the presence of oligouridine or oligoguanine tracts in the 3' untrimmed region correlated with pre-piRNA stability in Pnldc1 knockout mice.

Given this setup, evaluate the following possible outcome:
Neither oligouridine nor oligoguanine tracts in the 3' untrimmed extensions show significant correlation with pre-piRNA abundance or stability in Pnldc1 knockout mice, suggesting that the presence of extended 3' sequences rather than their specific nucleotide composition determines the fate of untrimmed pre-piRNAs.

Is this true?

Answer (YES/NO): NO